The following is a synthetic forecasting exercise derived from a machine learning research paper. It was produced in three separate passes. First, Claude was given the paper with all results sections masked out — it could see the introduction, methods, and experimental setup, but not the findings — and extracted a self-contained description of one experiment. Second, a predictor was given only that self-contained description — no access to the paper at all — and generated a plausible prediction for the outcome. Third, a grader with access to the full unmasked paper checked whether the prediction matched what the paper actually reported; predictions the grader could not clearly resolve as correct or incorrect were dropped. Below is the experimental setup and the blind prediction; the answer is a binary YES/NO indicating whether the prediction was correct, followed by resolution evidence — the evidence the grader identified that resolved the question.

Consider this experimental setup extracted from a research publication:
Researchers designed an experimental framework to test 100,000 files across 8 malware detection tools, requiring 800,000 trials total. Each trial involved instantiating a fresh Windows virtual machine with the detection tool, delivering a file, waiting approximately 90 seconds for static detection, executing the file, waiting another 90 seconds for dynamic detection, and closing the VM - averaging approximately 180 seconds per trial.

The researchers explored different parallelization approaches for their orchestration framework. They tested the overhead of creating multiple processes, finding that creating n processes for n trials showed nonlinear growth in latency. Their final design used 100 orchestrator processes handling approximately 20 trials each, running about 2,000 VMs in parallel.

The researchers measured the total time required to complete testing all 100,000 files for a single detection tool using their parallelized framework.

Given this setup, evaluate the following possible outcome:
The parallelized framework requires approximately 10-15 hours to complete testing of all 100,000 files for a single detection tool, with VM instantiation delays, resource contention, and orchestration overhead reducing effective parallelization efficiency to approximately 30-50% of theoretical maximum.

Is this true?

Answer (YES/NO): NO